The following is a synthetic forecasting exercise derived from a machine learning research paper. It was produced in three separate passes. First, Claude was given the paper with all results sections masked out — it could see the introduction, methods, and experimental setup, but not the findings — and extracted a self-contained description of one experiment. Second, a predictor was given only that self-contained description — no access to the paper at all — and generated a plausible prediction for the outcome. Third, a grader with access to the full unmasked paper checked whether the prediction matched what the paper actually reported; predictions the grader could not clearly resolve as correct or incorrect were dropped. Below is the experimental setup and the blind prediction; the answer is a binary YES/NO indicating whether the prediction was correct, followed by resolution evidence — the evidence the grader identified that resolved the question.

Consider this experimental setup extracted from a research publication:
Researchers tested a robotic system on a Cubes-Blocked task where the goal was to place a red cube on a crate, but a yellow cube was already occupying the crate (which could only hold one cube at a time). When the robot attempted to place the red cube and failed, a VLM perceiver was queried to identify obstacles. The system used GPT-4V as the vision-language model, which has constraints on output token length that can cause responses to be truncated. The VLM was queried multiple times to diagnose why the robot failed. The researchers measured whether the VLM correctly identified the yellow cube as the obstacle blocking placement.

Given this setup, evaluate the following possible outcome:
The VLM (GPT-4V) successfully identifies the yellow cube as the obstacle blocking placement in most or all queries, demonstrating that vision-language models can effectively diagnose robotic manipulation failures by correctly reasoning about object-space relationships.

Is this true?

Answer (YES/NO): NO